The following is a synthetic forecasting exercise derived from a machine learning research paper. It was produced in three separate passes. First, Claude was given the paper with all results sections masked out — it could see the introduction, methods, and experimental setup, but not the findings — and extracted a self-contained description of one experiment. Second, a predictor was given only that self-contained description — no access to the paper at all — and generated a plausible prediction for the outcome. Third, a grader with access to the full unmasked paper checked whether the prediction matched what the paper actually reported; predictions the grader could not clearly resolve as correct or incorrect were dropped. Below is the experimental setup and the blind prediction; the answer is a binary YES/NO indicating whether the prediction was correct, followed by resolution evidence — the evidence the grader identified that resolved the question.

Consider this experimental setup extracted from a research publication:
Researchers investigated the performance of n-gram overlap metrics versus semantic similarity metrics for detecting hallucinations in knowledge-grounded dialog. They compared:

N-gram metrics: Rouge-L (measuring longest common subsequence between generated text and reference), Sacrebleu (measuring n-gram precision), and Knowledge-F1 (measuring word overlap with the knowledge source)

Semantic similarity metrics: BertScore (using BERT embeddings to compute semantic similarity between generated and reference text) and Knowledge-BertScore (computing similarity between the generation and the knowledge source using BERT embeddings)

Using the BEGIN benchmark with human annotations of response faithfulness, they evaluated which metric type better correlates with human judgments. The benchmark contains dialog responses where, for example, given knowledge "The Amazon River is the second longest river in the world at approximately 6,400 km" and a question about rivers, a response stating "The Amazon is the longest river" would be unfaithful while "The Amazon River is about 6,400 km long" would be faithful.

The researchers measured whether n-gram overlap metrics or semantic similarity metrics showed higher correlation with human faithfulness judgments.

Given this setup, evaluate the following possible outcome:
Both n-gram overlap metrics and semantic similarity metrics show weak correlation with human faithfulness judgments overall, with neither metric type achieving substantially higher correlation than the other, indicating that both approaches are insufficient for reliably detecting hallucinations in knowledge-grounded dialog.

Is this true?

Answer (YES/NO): NO